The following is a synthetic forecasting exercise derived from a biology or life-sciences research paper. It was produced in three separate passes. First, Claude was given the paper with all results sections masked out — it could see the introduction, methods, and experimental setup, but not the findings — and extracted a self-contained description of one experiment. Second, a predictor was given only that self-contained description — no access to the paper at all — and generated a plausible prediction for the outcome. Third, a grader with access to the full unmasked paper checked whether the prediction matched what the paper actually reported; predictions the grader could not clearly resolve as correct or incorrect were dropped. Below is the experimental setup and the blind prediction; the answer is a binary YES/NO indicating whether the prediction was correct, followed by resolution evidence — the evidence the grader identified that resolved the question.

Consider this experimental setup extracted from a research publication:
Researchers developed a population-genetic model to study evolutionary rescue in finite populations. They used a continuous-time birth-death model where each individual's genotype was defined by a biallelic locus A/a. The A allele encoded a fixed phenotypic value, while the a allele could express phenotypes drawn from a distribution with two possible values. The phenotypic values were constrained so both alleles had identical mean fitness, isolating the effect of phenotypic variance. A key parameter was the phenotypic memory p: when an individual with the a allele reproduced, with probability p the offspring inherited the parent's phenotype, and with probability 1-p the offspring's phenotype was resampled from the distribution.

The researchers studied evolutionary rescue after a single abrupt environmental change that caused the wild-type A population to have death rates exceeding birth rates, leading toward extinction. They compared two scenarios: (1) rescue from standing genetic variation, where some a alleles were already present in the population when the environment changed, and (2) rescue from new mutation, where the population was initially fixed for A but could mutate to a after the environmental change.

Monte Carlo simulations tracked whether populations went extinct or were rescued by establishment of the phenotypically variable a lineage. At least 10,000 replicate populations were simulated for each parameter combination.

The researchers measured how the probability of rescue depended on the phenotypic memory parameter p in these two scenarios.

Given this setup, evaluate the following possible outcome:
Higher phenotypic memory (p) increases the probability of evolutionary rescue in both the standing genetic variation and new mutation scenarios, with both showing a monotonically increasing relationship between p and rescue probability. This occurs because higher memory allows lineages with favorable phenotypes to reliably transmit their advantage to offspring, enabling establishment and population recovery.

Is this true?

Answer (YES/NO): NO